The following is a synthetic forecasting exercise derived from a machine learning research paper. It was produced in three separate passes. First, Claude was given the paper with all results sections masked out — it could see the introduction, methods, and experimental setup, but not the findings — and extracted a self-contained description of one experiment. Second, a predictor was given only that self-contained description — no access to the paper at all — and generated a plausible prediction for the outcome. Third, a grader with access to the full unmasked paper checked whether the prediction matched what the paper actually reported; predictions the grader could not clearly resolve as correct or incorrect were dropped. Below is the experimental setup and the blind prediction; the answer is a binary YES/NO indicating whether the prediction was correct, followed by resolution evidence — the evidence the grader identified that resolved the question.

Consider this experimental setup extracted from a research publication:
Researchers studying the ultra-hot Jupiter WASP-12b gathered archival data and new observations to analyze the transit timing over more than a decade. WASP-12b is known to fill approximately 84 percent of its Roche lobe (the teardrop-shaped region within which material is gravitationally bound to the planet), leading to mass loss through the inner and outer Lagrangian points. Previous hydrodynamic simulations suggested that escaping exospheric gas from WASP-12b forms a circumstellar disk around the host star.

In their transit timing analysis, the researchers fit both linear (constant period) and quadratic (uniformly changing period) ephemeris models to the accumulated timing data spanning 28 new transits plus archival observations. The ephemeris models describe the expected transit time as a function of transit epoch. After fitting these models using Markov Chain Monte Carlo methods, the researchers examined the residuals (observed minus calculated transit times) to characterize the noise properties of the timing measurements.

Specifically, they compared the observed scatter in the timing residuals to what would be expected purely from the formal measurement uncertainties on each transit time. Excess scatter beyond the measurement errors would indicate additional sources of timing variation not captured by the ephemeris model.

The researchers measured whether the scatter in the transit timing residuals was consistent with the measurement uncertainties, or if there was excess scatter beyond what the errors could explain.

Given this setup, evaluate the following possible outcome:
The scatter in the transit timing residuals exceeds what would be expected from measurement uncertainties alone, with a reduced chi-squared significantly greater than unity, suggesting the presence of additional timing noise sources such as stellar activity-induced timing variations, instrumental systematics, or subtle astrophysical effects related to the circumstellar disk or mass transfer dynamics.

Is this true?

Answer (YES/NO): YES